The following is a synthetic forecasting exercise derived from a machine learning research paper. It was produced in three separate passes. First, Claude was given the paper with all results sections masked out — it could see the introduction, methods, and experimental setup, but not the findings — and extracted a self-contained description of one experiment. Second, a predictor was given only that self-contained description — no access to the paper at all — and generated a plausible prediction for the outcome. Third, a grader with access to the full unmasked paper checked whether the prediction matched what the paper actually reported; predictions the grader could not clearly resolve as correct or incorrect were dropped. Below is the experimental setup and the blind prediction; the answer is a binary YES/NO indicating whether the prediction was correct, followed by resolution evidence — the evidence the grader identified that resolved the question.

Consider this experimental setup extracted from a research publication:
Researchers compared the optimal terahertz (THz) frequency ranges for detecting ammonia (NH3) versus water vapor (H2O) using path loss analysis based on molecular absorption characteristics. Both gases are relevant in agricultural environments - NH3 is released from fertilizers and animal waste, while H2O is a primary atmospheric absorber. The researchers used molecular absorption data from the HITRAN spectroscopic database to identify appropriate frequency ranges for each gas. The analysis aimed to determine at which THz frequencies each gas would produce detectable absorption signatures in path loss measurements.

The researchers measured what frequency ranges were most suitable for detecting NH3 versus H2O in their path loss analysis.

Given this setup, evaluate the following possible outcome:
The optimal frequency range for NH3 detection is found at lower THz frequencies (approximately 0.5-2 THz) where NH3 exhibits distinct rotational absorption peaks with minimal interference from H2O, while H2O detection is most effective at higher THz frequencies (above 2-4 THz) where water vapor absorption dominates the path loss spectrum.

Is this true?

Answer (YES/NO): NO